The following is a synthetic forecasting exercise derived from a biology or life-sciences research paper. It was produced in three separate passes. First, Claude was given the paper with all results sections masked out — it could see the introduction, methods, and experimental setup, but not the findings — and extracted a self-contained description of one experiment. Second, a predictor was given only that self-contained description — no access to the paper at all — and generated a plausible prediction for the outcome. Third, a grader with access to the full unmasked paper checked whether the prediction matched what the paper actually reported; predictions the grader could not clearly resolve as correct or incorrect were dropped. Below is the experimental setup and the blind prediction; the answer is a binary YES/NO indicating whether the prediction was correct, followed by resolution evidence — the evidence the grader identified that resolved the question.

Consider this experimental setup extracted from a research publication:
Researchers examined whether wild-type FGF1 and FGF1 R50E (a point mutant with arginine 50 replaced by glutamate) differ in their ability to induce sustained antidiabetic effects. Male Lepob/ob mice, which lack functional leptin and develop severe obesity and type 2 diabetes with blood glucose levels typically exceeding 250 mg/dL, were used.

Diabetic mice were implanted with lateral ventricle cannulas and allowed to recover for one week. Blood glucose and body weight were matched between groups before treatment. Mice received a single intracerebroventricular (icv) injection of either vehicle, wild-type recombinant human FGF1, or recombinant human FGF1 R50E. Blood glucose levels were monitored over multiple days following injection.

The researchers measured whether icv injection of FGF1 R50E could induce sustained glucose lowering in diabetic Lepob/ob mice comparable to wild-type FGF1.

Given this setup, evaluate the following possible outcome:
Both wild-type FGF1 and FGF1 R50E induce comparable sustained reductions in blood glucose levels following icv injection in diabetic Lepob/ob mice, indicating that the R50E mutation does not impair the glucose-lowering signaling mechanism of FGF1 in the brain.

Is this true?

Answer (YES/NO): NO